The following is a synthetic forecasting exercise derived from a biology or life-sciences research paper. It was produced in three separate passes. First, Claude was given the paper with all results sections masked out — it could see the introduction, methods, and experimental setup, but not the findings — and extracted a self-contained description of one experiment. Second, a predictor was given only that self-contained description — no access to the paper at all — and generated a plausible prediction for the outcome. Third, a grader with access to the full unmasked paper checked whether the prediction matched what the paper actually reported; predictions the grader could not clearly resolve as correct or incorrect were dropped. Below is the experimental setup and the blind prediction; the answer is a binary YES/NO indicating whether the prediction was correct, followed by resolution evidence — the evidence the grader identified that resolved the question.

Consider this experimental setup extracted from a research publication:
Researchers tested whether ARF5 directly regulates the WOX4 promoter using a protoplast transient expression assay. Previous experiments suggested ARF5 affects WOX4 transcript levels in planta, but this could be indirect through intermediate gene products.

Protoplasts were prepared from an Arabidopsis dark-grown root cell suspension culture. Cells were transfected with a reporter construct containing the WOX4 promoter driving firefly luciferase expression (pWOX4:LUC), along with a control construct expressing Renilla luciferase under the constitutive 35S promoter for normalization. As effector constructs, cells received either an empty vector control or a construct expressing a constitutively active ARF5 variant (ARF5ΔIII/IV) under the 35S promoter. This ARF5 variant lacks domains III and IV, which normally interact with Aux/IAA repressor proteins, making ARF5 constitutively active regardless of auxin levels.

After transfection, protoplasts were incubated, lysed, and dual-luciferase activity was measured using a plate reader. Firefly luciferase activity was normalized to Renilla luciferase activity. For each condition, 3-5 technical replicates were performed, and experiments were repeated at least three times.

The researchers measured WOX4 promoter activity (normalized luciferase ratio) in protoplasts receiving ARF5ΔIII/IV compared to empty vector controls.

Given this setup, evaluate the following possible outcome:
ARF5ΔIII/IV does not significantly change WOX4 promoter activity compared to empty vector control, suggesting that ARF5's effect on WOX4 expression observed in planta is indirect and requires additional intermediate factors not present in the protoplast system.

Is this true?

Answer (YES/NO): NO